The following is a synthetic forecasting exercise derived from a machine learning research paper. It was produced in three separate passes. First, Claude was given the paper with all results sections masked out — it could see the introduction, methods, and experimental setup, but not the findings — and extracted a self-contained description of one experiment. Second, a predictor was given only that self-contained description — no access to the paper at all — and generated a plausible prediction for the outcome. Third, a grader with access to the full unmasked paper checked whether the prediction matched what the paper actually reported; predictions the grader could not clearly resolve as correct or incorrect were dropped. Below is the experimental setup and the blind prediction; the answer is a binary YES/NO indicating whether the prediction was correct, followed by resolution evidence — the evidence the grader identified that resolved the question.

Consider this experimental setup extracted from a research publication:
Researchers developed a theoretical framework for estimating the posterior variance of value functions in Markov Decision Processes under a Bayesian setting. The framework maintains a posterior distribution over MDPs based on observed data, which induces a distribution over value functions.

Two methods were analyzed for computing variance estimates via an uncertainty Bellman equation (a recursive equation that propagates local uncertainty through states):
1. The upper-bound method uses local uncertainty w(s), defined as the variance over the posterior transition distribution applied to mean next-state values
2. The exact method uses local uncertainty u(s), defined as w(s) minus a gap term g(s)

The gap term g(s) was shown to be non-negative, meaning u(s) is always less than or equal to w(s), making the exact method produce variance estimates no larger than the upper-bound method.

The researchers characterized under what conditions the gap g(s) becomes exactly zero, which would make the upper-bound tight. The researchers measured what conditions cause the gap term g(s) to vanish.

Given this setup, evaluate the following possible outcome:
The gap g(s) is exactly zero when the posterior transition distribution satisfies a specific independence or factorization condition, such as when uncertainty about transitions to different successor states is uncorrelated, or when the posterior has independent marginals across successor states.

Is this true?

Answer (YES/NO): NO